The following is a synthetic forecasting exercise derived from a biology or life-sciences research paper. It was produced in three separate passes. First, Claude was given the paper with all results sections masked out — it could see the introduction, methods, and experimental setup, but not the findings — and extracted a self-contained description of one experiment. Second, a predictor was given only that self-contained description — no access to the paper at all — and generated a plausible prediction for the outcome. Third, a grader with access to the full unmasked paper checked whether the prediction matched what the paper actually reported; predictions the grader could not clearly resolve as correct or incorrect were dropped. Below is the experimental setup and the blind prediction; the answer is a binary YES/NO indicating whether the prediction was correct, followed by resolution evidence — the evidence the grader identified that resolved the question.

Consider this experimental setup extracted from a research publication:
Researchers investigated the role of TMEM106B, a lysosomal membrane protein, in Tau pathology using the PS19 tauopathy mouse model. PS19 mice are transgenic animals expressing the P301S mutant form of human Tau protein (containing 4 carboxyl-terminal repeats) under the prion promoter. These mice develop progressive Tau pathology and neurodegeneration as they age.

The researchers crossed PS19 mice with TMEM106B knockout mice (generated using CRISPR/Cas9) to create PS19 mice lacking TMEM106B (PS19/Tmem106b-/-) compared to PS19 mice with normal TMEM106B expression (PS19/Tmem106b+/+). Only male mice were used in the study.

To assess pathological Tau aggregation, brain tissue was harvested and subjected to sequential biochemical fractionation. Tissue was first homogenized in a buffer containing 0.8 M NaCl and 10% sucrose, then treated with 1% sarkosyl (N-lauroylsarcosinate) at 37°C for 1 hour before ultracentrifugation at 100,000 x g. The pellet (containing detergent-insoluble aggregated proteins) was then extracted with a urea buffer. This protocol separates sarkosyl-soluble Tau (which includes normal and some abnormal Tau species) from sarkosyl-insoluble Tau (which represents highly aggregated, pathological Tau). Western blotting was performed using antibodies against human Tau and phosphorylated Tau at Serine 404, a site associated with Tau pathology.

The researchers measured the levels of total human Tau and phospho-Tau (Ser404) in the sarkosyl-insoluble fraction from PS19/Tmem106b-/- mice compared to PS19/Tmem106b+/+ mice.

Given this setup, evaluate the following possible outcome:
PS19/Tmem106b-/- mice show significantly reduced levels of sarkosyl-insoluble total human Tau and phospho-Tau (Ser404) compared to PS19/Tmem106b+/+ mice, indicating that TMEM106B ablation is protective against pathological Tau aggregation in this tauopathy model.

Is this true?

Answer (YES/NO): NO